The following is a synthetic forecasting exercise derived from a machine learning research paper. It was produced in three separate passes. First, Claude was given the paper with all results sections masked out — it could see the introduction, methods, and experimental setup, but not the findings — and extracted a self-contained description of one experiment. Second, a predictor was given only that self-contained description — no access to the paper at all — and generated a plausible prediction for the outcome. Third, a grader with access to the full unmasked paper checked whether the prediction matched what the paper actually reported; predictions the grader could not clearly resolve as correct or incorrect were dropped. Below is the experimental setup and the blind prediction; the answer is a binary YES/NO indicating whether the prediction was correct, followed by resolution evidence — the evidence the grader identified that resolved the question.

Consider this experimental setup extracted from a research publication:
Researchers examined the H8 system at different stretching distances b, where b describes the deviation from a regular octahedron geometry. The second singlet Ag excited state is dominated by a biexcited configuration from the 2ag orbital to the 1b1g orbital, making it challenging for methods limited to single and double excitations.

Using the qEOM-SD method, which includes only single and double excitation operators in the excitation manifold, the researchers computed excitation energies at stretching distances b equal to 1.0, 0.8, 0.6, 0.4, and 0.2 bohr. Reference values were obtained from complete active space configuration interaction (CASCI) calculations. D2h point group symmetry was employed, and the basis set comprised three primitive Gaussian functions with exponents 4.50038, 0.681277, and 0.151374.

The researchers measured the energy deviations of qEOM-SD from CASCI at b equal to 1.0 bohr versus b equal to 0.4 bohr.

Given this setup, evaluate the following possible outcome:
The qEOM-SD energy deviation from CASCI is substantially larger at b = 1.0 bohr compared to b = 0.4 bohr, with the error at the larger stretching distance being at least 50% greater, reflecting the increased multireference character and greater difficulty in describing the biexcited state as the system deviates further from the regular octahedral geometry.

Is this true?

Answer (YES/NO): NO